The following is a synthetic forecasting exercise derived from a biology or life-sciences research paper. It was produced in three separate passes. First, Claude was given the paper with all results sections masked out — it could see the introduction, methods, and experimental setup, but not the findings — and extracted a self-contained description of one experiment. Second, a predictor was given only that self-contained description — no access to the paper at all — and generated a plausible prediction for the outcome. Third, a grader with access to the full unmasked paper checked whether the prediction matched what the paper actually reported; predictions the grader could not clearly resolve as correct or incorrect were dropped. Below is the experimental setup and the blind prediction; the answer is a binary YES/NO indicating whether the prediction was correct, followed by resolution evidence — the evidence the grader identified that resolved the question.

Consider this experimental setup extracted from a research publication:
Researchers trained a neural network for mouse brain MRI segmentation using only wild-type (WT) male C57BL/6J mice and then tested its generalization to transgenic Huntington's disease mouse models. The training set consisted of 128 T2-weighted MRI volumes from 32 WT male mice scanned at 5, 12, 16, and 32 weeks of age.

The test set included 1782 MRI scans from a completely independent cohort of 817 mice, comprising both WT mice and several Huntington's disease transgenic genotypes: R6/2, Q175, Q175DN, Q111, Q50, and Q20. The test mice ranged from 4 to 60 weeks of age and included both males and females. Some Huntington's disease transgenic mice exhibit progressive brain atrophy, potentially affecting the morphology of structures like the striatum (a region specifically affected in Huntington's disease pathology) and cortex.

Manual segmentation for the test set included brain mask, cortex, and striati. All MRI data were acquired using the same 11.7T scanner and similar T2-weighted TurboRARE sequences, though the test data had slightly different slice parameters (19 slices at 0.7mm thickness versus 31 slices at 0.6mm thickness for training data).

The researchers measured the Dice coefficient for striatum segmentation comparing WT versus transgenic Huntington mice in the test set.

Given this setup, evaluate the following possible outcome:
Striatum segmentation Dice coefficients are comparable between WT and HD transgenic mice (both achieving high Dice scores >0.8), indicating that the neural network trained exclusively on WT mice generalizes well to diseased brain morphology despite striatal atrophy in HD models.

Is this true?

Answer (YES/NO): NO